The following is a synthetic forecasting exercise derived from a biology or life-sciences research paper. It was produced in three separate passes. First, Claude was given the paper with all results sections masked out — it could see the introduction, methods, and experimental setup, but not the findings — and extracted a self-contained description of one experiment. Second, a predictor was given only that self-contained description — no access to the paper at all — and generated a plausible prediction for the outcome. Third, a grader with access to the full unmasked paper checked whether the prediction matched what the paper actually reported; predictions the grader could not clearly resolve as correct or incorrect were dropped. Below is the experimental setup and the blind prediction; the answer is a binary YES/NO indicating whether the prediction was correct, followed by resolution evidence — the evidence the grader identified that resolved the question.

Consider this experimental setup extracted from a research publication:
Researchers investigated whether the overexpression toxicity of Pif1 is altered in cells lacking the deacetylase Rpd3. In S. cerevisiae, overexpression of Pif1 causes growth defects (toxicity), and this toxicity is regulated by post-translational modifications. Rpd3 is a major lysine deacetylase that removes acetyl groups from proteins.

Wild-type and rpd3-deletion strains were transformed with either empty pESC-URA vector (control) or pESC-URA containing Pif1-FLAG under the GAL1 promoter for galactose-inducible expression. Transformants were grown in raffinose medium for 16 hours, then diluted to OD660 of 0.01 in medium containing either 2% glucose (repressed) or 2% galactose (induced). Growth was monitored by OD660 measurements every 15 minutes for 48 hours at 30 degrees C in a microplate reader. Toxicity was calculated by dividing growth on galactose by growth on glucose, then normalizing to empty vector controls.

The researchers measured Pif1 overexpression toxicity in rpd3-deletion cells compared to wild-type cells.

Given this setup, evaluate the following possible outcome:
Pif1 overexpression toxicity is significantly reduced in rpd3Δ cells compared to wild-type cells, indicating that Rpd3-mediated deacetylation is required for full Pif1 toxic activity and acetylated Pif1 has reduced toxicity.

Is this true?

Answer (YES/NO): NO